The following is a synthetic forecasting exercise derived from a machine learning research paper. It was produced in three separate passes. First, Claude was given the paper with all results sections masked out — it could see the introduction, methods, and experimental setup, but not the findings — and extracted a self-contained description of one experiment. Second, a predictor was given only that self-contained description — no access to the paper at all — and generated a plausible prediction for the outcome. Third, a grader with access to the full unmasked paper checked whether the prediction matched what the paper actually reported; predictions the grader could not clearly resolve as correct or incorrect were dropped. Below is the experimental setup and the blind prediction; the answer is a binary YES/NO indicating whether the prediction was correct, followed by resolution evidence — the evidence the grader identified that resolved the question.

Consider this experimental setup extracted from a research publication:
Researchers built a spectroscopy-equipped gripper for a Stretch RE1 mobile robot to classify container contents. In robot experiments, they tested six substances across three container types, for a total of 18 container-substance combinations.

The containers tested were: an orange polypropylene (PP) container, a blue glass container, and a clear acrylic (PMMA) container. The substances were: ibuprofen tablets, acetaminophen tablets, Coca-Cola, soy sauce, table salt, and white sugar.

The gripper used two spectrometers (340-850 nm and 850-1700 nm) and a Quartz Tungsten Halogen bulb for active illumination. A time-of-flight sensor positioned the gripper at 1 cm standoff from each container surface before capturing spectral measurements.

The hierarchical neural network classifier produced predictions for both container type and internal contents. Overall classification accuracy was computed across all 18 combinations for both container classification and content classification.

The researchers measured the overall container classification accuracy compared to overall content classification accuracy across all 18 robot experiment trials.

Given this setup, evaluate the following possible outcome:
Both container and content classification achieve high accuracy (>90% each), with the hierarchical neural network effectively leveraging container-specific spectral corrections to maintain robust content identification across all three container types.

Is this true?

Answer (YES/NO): NO